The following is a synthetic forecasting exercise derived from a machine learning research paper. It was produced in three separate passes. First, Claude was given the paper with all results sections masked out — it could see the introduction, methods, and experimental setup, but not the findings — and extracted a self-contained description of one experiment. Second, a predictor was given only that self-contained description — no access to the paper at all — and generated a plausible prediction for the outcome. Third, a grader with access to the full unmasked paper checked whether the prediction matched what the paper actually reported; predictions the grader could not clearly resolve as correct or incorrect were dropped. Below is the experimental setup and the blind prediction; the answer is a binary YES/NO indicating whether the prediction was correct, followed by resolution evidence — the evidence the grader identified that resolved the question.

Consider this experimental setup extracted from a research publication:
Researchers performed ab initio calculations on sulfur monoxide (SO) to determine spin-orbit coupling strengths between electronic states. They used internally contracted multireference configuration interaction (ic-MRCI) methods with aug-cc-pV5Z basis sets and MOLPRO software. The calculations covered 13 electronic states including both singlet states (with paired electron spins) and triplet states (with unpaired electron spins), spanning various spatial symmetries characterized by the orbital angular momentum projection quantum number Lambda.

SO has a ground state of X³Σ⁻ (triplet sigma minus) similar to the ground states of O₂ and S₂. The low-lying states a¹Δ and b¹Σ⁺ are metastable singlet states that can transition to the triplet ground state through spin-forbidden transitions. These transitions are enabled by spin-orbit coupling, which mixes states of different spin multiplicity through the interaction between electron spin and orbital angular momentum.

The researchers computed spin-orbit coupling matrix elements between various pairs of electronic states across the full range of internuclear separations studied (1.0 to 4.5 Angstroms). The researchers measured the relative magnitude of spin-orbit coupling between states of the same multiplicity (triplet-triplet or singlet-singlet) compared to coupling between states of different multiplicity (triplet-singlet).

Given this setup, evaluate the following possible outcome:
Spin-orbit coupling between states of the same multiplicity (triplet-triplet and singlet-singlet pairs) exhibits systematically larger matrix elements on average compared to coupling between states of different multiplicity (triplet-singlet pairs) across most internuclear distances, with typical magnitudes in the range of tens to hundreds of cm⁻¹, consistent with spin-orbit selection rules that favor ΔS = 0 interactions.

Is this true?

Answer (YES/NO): NO